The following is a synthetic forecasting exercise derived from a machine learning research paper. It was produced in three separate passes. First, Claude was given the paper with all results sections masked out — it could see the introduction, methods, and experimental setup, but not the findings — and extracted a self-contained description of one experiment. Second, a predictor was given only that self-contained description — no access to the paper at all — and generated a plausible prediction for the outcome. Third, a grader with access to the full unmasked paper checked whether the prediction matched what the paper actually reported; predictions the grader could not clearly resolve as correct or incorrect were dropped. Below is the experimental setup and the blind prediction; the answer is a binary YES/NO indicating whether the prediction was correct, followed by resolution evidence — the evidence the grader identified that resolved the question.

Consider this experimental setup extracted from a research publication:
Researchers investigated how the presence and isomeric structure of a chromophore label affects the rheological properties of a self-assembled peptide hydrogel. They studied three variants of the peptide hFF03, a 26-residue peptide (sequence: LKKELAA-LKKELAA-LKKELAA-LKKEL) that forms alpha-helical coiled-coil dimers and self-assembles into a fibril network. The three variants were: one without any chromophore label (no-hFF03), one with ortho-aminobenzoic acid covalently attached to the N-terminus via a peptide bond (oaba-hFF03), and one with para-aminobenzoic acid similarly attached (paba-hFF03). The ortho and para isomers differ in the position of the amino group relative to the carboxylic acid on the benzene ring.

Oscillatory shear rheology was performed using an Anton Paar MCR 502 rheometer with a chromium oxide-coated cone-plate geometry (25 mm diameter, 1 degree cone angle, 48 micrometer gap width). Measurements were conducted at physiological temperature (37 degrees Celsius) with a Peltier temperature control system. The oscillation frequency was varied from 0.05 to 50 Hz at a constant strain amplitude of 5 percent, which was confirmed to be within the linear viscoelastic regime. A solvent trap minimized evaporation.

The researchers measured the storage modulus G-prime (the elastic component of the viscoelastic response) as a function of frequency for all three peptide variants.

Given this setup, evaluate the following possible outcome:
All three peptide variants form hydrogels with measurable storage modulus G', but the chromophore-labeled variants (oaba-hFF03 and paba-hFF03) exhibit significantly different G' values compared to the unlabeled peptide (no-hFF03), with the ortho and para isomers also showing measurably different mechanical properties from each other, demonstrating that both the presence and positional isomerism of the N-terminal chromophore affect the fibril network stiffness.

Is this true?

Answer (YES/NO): NO